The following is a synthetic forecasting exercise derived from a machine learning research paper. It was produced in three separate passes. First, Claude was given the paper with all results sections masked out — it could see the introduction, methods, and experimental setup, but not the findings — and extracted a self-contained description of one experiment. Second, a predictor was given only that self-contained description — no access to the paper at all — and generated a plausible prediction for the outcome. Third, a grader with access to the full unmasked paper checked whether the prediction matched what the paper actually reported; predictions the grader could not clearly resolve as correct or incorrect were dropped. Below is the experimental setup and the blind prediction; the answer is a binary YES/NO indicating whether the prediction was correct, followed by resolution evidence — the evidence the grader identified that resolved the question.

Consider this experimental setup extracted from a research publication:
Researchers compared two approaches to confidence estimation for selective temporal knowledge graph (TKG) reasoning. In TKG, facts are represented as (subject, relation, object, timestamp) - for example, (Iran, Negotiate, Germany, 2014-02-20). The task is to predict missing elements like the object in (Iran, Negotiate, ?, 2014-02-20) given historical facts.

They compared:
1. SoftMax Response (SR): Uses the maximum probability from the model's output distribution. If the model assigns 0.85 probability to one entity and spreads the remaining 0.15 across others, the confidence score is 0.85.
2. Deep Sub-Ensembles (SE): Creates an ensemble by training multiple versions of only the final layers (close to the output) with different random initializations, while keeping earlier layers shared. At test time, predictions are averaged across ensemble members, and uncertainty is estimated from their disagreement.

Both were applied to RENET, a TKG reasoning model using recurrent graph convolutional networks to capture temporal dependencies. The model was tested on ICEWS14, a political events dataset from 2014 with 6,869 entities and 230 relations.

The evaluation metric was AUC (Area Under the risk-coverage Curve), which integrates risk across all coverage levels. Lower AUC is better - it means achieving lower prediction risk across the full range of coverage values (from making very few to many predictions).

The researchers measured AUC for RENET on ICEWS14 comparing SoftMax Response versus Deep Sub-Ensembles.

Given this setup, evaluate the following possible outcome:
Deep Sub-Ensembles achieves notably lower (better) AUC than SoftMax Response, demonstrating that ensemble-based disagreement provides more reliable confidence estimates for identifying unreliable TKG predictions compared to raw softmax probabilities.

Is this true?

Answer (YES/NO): NO